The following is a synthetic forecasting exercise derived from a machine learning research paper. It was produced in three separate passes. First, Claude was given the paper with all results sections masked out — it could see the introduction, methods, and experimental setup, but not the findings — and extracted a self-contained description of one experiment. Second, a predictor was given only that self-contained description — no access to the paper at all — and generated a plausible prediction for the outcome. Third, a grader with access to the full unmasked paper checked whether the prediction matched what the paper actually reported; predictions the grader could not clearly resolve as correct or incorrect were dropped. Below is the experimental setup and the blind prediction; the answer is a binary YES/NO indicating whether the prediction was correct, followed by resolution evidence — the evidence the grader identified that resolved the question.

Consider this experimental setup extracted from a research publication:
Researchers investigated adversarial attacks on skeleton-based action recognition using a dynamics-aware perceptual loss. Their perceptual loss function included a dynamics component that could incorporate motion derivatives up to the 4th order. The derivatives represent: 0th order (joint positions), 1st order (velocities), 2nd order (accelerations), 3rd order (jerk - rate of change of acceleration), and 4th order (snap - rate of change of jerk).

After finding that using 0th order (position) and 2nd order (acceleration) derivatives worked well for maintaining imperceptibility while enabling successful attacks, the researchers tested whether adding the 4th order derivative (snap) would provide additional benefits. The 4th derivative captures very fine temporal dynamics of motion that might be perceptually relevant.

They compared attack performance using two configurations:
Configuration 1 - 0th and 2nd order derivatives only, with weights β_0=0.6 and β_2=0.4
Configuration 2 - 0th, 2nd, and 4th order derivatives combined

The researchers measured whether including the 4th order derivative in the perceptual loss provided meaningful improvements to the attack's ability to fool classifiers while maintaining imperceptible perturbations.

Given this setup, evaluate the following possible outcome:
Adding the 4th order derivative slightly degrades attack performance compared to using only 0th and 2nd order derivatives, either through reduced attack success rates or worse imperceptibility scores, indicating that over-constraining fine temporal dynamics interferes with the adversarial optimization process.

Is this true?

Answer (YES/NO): NO